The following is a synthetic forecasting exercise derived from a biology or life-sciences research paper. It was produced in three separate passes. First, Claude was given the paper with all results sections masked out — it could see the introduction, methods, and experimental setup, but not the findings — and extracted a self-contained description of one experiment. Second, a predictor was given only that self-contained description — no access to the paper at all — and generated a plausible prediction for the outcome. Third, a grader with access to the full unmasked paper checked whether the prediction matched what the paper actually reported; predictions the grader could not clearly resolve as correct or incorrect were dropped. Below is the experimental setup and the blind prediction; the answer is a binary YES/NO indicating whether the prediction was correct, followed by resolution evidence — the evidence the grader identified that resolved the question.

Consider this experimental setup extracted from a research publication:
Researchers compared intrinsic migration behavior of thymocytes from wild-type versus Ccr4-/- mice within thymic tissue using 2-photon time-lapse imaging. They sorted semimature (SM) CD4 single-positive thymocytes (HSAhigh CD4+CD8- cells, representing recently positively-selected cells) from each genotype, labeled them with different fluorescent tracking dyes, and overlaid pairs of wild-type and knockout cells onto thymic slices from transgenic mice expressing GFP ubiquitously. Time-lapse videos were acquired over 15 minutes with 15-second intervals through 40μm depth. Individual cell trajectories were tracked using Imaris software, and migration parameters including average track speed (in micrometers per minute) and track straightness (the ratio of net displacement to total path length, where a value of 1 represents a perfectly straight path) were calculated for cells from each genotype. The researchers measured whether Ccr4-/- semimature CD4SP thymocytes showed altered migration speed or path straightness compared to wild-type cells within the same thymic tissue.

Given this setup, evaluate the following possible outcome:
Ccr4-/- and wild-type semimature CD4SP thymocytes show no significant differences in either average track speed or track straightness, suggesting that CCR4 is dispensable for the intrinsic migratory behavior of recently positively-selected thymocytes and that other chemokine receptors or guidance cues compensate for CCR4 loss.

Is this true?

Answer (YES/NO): YES